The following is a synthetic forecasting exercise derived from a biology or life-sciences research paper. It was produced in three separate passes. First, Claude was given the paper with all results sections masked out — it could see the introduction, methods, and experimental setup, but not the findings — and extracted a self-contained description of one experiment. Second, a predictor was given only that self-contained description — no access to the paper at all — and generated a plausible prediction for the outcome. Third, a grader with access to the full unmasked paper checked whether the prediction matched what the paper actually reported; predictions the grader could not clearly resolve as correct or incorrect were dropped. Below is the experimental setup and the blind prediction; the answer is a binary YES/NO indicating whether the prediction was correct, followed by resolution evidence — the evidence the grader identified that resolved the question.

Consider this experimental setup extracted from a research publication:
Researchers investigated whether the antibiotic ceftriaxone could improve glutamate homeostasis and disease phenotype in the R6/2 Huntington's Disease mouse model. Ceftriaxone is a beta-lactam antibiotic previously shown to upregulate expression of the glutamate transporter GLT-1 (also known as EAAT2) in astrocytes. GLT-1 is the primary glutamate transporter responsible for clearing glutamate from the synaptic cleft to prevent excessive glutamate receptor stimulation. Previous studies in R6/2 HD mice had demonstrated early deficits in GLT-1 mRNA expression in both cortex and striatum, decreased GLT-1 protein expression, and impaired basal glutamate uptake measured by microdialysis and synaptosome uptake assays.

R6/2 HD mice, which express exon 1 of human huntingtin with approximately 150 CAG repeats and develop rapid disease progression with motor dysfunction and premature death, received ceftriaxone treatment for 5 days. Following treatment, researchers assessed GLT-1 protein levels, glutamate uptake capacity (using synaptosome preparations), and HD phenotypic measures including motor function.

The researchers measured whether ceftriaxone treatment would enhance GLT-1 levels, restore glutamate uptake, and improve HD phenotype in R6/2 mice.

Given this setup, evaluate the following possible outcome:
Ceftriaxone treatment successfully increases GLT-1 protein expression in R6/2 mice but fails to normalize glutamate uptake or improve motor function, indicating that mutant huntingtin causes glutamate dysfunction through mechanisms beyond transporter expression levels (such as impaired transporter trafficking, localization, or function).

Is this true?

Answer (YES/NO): NO